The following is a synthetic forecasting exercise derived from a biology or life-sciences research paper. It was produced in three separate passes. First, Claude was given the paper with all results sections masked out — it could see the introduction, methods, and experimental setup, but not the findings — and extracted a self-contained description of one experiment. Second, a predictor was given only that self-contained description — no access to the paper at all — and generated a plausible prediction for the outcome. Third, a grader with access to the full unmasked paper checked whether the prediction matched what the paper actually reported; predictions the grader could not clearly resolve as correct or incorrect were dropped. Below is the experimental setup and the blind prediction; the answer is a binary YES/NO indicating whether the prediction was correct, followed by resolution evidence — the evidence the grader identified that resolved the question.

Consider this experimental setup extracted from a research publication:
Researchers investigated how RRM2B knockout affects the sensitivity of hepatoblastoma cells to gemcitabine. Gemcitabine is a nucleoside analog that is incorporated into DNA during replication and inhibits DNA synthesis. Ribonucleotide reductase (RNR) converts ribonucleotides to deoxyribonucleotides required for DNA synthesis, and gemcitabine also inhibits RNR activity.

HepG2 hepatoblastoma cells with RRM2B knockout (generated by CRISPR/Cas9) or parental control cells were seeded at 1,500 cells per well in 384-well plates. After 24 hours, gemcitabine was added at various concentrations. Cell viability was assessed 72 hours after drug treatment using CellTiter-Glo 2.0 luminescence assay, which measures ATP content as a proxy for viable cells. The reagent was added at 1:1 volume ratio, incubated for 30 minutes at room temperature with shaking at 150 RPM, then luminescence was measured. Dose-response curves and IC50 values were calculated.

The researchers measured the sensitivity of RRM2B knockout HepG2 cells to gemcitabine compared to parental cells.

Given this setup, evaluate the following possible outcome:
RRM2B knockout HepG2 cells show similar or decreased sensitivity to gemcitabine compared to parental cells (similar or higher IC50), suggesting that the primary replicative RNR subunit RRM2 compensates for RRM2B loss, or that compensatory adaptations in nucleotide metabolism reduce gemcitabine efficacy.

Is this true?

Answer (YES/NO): YES